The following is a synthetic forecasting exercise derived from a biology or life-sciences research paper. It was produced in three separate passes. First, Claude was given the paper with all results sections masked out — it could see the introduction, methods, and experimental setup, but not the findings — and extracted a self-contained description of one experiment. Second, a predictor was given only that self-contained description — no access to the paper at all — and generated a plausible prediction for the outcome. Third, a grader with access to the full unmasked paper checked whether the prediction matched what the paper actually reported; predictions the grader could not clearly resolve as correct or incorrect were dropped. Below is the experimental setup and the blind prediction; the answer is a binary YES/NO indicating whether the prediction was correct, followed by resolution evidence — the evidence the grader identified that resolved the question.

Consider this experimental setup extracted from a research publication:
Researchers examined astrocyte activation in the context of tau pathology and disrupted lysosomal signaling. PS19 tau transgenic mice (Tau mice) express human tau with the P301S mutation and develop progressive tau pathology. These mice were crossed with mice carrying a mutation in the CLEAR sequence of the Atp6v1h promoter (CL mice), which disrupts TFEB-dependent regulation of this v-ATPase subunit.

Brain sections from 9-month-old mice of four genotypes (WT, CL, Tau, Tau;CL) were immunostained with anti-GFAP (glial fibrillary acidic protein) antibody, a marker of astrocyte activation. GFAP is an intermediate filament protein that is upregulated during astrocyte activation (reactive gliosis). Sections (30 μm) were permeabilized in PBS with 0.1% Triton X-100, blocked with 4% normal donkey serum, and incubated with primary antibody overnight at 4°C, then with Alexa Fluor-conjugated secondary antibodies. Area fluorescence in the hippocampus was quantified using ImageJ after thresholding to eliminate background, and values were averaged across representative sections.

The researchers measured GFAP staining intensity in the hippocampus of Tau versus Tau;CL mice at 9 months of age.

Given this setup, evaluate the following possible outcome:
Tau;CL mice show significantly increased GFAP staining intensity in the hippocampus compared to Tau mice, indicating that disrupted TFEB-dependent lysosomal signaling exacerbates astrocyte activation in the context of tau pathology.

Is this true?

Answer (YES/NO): NO